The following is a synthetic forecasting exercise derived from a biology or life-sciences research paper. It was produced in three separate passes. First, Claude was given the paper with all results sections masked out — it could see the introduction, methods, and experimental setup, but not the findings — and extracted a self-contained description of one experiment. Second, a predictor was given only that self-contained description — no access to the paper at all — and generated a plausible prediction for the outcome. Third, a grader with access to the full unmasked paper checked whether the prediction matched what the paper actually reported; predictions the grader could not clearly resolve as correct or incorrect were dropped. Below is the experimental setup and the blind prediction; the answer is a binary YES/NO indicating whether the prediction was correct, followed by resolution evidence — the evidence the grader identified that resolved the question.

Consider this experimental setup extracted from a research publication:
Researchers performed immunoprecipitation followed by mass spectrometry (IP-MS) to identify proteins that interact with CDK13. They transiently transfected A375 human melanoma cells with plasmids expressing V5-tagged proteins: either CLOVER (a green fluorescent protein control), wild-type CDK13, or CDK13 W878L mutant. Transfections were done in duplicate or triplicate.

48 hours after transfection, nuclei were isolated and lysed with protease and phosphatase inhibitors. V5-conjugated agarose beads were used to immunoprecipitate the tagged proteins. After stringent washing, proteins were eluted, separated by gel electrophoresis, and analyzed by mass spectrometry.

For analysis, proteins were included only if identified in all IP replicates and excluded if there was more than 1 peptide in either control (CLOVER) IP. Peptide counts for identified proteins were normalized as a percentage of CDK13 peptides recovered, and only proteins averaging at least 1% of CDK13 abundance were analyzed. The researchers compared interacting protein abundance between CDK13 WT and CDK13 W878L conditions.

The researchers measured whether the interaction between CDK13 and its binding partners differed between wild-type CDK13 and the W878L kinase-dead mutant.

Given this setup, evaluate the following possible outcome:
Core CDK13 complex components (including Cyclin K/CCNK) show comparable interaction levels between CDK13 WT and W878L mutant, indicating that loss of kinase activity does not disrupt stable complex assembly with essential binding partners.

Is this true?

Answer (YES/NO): NO